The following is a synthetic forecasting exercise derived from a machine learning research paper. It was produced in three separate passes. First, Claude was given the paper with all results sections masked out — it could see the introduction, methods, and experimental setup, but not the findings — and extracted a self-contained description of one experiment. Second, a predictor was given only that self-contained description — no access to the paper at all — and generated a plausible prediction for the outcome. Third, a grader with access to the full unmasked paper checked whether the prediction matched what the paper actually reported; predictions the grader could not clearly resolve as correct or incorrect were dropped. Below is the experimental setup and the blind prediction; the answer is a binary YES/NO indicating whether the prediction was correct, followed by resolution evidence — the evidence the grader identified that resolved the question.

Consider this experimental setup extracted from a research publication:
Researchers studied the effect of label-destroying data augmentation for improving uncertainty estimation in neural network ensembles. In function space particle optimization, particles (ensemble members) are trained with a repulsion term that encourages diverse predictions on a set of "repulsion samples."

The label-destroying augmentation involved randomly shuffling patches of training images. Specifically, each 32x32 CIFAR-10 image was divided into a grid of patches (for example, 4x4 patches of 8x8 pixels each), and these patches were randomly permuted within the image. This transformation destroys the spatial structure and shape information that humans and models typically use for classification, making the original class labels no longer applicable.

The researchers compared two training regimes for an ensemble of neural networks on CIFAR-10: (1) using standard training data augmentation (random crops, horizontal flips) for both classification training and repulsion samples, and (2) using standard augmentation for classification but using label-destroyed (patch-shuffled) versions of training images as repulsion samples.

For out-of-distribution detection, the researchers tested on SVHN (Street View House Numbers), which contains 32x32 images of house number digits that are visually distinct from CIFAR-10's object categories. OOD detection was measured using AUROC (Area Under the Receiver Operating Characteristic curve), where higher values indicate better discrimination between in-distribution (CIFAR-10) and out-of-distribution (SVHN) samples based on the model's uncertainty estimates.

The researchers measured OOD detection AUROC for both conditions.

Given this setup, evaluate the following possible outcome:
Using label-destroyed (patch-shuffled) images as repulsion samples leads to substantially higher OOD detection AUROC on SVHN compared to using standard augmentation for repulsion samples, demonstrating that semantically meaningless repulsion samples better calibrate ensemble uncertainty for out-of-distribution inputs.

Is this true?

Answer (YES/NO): YES